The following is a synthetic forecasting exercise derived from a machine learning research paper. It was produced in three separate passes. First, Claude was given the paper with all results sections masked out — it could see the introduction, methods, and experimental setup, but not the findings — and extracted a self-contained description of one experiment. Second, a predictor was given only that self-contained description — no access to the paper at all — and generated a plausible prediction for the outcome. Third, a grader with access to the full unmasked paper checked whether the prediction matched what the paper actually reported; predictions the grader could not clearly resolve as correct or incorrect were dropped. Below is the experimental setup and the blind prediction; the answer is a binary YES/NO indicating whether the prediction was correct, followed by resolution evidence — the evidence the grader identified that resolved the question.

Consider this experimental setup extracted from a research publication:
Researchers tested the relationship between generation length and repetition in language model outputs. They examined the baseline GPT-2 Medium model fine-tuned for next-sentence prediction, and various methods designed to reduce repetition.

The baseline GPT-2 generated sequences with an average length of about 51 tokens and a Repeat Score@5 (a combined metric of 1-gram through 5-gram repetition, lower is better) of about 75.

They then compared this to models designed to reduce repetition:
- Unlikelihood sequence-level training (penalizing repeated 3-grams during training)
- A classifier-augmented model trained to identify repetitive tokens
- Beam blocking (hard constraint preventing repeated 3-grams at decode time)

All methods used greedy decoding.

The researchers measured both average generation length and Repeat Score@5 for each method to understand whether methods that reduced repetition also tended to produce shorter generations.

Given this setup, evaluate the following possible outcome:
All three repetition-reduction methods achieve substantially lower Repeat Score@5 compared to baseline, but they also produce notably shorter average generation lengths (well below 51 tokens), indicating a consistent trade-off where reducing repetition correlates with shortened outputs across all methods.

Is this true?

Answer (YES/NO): NO